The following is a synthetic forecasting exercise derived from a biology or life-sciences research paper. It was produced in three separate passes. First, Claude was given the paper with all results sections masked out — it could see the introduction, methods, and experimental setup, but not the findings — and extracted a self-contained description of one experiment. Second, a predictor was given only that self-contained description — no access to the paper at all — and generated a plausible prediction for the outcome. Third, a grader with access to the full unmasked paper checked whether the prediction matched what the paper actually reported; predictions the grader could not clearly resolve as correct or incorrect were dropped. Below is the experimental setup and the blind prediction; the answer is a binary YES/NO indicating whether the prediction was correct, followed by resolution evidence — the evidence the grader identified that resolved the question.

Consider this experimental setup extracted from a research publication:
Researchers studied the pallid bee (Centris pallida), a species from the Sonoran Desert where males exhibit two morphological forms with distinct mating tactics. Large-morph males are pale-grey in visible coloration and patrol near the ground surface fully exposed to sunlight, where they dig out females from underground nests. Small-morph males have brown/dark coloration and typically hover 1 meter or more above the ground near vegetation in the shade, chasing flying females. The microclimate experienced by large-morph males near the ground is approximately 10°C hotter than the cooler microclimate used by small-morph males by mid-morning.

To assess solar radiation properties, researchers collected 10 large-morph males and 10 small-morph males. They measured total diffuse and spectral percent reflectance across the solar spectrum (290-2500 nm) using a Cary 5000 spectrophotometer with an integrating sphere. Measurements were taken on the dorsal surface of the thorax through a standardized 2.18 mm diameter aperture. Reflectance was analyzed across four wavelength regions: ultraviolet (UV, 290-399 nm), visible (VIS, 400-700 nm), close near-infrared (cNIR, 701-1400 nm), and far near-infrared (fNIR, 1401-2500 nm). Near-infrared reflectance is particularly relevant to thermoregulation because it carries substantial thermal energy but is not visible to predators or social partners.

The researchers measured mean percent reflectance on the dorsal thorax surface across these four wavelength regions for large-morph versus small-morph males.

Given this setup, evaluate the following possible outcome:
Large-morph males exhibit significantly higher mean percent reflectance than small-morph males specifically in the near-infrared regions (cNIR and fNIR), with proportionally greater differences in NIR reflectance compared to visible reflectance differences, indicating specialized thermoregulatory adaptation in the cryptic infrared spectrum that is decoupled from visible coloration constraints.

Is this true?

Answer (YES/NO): NO